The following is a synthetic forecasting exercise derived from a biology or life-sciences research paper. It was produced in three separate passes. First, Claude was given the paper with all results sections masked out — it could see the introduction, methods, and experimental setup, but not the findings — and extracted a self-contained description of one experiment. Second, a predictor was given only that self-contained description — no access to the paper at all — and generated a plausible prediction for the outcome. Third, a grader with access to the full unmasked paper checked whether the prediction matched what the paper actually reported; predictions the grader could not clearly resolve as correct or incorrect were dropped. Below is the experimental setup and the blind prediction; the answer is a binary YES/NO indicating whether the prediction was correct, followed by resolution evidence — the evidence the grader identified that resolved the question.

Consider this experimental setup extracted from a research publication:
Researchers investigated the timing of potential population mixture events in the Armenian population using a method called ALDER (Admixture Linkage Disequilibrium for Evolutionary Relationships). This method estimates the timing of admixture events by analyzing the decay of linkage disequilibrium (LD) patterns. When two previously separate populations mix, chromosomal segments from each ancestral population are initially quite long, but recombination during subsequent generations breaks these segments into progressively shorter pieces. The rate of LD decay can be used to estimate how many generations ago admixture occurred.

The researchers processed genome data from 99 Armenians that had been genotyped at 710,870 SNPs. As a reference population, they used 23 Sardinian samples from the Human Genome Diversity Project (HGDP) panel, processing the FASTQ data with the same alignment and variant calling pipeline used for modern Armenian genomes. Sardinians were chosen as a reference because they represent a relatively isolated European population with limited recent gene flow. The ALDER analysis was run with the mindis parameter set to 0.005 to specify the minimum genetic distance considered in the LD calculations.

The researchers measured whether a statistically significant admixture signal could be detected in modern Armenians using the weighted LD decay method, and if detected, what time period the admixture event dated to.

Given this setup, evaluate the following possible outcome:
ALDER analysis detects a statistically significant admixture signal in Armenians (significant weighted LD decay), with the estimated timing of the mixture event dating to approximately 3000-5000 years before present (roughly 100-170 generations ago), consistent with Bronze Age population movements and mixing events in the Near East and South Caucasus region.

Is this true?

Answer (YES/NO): NO